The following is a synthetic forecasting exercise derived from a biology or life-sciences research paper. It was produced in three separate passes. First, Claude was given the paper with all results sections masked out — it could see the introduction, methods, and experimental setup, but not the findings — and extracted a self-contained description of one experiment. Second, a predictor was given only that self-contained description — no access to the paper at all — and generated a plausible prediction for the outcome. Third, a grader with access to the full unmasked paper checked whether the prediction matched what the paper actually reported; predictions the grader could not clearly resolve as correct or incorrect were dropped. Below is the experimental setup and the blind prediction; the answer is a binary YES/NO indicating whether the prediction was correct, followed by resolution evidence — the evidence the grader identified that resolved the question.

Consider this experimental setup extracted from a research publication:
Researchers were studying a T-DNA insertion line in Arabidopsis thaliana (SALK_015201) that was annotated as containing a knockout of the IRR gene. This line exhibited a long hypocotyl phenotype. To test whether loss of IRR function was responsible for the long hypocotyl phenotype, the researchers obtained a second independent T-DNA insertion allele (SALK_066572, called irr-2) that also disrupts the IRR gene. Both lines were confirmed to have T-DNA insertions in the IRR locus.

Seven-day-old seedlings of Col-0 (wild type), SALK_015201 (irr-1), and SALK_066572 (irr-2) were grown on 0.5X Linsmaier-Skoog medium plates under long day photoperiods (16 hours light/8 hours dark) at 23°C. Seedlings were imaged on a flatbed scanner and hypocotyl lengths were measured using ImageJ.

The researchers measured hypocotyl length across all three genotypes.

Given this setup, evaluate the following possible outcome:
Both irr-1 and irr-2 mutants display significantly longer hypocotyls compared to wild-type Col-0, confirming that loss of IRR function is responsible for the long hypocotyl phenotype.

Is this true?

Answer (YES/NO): NO